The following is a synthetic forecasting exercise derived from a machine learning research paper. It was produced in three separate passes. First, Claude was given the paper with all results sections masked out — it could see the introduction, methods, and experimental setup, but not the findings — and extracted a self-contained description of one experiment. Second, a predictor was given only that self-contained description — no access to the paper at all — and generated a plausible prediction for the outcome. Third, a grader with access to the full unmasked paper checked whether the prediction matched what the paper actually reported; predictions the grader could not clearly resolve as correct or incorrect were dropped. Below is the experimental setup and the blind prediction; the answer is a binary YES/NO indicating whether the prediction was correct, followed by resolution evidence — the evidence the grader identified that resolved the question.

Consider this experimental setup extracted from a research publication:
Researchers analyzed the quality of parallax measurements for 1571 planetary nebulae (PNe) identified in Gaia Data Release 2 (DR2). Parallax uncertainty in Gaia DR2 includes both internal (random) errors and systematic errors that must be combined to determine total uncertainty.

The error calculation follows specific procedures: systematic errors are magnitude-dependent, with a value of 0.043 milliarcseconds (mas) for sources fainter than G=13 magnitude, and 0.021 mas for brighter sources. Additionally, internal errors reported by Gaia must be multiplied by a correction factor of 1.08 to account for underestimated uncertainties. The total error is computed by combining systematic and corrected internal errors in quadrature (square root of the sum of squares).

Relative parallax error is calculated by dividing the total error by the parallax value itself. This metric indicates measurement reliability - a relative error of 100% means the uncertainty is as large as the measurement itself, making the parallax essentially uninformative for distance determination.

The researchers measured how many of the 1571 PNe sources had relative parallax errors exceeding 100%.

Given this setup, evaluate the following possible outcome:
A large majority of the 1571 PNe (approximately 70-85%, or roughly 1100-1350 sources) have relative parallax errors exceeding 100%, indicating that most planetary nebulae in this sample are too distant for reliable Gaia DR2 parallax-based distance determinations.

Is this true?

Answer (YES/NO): NO